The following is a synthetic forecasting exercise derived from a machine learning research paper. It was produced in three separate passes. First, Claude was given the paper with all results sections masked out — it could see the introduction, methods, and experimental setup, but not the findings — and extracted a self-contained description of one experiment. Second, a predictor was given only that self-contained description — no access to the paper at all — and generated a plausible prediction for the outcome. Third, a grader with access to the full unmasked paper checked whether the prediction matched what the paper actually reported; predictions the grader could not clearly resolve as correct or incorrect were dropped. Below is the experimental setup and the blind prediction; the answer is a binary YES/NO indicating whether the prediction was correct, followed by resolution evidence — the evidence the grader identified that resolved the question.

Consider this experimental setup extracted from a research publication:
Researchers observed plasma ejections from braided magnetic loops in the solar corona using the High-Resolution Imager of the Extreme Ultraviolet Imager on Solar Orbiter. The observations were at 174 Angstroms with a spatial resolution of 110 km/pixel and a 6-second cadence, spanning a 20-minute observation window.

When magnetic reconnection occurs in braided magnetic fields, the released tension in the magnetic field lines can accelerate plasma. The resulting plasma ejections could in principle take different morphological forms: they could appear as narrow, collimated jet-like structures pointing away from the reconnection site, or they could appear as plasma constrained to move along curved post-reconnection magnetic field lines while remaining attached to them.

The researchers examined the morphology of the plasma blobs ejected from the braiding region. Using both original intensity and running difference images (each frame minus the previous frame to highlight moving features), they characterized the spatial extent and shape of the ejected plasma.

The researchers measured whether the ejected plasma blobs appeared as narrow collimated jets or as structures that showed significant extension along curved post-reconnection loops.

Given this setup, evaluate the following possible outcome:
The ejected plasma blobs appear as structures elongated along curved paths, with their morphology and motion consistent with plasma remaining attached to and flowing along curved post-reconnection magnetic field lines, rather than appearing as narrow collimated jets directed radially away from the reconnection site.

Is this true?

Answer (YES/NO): YES